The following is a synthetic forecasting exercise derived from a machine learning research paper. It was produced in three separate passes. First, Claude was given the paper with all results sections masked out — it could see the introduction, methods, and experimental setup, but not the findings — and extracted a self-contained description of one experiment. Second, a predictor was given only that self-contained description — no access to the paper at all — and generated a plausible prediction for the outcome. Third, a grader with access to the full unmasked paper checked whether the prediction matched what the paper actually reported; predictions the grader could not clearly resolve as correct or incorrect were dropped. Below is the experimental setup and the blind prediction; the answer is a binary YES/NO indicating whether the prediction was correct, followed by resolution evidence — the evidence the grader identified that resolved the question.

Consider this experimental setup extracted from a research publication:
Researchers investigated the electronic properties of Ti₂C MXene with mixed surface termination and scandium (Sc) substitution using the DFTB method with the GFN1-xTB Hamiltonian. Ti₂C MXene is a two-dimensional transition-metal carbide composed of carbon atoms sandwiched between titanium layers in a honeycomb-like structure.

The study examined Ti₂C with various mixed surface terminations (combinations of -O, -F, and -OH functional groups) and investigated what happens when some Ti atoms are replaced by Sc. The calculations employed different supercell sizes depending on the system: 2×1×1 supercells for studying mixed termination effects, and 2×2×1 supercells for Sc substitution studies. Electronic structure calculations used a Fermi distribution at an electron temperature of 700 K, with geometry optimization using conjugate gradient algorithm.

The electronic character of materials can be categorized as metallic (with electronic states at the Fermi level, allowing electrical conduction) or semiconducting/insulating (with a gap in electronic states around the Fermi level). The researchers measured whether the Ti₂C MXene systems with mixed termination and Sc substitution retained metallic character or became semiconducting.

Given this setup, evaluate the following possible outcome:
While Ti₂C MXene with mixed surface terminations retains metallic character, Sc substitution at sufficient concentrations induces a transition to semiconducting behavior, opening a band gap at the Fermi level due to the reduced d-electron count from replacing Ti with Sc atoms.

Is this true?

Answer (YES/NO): NO